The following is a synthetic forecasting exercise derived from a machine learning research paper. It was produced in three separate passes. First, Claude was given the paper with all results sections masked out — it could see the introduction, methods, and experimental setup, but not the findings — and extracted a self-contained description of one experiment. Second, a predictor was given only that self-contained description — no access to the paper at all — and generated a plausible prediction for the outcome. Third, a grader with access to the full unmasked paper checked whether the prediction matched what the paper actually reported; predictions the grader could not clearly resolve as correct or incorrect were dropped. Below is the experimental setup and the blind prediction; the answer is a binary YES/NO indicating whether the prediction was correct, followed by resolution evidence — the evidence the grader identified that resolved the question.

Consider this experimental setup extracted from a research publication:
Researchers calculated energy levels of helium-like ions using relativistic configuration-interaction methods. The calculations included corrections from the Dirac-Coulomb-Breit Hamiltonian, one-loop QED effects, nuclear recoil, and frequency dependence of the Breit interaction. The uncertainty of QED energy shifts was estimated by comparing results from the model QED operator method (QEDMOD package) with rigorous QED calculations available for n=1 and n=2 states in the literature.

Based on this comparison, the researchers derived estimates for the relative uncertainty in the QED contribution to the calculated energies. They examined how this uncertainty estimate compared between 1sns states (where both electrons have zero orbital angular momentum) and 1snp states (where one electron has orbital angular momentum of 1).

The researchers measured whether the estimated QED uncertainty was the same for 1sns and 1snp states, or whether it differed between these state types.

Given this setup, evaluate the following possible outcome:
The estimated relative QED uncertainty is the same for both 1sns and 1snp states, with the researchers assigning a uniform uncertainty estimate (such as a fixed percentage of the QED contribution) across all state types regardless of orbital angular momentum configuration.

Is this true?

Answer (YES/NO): NO